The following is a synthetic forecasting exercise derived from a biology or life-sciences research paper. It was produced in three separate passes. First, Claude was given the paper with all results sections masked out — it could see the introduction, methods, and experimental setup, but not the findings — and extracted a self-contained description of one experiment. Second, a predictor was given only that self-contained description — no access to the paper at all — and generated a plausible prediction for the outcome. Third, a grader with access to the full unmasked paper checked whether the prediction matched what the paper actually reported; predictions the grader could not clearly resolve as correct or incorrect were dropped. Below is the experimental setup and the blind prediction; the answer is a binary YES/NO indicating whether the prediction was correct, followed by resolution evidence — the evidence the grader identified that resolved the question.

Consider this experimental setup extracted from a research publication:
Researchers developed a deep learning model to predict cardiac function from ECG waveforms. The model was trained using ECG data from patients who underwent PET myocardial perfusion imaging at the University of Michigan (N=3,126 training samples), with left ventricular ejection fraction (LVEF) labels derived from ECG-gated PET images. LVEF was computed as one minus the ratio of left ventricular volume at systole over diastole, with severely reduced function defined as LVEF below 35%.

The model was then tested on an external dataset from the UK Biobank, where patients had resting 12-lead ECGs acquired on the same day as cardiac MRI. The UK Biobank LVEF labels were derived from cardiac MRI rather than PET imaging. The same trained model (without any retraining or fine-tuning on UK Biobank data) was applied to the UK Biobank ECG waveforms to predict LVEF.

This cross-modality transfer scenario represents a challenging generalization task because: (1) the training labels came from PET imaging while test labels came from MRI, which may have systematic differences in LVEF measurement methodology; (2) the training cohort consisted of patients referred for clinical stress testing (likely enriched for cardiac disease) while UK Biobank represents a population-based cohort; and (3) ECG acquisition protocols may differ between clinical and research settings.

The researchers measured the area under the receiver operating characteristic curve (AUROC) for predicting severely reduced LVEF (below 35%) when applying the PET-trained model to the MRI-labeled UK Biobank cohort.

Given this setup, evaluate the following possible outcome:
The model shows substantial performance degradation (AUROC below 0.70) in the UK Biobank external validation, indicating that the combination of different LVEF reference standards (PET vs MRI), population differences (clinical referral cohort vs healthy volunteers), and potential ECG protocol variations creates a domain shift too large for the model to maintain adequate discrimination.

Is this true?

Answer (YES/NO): NO